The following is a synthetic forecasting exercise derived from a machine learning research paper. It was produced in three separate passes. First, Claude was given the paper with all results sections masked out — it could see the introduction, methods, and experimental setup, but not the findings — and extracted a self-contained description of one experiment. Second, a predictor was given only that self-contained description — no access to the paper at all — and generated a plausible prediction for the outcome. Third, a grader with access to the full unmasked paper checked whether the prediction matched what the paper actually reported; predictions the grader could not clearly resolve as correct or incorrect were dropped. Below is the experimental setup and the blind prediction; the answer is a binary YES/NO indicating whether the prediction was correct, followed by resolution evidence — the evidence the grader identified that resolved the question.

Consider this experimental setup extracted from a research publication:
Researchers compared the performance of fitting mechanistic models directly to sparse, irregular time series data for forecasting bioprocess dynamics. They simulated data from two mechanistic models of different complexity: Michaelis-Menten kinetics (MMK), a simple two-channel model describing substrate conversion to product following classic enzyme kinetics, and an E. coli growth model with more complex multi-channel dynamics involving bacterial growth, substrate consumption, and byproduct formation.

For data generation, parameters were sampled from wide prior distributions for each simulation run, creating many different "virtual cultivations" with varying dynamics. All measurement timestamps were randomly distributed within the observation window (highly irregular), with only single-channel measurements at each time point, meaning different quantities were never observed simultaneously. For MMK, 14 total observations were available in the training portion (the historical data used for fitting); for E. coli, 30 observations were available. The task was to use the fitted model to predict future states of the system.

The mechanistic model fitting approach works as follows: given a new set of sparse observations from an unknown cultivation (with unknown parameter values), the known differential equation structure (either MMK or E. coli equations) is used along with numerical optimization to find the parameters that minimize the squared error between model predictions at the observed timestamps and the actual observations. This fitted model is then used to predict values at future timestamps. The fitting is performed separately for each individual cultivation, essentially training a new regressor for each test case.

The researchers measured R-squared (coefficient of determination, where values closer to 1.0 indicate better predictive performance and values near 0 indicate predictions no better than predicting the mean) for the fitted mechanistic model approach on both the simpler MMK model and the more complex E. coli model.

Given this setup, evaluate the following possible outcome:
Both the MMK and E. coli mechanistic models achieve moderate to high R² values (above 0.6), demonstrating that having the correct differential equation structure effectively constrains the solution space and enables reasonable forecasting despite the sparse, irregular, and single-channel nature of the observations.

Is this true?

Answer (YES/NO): NO